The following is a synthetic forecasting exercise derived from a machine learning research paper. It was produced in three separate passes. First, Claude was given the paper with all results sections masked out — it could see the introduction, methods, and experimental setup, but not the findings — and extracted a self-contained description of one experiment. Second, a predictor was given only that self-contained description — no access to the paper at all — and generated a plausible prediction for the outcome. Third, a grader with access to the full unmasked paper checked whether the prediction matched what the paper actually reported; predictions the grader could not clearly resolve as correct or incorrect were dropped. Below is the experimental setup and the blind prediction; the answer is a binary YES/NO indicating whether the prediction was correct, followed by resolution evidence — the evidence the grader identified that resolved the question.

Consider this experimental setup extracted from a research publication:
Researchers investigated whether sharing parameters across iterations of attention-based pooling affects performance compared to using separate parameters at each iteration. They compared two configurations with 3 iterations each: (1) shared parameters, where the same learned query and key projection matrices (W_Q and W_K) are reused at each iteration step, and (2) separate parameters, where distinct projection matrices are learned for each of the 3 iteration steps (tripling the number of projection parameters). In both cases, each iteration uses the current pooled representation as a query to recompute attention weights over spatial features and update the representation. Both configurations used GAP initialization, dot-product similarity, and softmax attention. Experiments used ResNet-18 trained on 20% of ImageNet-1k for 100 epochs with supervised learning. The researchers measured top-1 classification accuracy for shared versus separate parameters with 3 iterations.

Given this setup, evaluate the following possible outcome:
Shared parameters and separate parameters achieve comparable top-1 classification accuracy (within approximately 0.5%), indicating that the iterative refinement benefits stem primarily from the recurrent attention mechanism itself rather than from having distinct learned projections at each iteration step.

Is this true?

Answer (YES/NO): YES